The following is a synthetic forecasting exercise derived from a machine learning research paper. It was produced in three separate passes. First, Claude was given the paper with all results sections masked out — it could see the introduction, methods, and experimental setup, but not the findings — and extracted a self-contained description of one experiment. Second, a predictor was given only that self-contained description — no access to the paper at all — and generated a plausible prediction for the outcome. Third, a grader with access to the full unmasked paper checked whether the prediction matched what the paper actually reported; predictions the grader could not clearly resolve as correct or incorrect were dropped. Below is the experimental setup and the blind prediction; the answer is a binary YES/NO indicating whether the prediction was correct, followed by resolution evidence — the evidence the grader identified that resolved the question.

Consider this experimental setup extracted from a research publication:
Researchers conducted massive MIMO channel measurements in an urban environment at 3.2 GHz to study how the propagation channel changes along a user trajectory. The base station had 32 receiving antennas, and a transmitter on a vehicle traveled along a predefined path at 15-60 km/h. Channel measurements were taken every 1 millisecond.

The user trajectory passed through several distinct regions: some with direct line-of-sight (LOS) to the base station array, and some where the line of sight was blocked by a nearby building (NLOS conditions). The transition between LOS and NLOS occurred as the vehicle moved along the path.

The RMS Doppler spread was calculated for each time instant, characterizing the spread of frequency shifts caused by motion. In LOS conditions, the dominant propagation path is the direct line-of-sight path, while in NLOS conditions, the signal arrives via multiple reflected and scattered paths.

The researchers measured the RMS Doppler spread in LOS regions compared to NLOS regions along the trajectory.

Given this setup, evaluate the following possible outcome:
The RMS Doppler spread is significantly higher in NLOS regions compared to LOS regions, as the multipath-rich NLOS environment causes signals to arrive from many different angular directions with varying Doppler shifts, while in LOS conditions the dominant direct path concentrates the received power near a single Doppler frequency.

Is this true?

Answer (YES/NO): YES